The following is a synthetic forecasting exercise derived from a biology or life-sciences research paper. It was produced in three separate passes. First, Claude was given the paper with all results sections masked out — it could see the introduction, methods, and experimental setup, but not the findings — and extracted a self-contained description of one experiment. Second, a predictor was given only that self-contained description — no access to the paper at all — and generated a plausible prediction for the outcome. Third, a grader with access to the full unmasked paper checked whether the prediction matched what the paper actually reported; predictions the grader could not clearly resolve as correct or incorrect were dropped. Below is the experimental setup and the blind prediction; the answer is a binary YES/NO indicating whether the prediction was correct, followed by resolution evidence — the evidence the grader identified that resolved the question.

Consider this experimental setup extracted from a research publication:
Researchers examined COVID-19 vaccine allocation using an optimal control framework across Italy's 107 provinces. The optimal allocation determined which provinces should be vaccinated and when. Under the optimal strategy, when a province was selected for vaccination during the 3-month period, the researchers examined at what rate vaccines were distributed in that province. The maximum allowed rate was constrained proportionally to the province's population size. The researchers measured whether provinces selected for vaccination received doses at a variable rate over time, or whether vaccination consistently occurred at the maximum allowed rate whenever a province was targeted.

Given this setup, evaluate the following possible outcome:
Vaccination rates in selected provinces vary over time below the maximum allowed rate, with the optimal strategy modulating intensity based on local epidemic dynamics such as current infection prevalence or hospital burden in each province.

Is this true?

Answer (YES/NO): NO